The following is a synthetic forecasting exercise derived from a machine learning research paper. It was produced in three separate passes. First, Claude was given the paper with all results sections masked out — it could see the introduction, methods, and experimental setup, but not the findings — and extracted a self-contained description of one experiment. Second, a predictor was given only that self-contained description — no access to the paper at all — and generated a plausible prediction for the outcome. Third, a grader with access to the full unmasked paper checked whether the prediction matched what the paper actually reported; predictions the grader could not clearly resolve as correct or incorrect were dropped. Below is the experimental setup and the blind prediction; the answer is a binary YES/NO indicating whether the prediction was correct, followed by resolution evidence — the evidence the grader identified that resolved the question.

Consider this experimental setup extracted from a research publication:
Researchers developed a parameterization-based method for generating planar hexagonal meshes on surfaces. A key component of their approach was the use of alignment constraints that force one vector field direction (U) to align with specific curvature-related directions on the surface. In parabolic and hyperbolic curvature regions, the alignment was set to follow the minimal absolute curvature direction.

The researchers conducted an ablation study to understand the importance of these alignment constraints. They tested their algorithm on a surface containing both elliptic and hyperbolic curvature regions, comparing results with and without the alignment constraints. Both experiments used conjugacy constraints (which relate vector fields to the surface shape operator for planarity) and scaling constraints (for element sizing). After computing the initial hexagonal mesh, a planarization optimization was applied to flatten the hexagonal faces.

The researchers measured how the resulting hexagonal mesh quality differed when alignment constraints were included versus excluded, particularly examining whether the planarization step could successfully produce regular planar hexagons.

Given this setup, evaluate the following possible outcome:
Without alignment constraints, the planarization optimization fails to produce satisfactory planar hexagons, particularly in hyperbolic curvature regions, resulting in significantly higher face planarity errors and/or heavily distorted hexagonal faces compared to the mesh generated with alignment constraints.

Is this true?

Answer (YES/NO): YES